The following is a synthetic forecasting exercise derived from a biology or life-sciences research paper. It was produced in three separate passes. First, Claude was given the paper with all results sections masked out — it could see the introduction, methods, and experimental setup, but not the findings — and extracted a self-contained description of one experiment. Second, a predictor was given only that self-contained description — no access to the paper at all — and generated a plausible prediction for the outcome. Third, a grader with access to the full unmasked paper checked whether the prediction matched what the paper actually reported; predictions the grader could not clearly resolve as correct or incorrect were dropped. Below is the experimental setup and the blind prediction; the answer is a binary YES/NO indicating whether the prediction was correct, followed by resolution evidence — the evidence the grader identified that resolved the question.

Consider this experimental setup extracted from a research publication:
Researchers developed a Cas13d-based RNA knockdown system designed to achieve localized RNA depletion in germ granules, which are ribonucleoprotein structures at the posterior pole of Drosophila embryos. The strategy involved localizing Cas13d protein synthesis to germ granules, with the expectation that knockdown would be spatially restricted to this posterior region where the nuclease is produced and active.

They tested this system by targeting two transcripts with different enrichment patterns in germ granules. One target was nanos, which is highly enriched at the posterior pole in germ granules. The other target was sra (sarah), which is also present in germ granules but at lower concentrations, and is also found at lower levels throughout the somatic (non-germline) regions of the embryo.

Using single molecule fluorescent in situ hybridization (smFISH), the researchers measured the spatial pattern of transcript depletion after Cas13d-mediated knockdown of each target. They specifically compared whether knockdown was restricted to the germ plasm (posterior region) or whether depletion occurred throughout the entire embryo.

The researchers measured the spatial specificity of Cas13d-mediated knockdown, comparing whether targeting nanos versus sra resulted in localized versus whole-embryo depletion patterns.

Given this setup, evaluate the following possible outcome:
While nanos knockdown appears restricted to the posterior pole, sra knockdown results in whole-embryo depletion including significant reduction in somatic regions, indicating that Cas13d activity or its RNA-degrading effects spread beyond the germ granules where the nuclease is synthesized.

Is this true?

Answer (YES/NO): YES